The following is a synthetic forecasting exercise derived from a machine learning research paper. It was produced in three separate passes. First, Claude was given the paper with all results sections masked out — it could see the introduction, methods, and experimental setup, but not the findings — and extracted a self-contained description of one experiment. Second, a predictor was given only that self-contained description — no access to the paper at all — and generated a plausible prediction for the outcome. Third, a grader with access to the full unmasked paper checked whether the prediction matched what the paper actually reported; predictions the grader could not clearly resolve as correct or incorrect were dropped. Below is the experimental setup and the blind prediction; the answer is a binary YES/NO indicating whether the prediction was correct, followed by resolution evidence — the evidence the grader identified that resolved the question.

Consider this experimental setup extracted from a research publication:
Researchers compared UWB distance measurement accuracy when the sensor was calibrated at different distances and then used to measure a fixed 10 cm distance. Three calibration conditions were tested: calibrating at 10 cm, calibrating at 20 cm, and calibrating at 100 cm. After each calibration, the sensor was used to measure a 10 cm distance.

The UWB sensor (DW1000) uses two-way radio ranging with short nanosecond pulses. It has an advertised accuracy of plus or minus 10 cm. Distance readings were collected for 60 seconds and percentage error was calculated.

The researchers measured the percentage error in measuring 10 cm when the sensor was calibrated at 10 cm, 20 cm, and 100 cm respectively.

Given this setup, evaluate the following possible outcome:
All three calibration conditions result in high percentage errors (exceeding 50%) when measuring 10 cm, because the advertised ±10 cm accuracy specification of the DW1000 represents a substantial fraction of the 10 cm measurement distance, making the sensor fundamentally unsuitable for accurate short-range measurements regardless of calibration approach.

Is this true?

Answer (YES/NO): NO